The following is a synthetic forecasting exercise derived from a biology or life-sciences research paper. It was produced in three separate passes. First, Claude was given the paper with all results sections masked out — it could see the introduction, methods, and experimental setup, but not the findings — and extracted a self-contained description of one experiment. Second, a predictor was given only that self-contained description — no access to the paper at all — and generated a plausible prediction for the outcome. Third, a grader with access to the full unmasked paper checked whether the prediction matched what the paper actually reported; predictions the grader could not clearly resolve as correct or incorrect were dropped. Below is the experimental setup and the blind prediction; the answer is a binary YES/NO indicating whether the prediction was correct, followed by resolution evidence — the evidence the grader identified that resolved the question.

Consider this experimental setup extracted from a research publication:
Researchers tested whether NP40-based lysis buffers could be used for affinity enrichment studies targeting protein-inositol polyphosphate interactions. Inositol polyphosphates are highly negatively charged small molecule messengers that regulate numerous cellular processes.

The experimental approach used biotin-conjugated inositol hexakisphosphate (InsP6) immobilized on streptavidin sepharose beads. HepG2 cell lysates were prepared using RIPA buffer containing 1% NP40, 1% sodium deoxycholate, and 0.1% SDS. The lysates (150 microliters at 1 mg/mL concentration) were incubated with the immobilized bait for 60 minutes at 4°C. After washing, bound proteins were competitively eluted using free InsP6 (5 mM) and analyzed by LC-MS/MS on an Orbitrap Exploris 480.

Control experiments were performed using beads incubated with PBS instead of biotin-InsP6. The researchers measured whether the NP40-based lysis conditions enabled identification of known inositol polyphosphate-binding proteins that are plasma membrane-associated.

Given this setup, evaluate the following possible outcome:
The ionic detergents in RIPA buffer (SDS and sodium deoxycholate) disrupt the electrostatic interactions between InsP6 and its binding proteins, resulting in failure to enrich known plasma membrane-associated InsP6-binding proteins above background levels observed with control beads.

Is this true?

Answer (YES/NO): NO